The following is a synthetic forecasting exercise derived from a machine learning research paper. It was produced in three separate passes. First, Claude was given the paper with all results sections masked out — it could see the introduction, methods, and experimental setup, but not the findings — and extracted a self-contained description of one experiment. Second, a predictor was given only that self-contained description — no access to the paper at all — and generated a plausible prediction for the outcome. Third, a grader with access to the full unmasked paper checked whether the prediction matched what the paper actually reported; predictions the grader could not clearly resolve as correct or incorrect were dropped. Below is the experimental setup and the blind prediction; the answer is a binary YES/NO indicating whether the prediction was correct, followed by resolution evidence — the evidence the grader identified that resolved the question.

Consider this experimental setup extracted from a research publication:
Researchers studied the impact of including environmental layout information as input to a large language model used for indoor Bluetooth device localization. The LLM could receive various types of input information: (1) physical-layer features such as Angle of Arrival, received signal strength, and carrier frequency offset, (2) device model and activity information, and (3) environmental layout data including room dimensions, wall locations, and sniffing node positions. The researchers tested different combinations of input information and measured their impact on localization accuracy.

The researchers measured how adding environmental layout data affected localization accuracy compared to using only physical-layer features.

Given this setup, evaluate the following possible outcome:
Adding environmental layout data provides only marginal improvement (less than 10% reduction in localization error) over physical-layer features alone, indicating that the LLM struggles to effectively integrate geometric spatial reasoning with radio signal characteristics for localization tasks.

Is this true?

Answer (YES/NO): NO